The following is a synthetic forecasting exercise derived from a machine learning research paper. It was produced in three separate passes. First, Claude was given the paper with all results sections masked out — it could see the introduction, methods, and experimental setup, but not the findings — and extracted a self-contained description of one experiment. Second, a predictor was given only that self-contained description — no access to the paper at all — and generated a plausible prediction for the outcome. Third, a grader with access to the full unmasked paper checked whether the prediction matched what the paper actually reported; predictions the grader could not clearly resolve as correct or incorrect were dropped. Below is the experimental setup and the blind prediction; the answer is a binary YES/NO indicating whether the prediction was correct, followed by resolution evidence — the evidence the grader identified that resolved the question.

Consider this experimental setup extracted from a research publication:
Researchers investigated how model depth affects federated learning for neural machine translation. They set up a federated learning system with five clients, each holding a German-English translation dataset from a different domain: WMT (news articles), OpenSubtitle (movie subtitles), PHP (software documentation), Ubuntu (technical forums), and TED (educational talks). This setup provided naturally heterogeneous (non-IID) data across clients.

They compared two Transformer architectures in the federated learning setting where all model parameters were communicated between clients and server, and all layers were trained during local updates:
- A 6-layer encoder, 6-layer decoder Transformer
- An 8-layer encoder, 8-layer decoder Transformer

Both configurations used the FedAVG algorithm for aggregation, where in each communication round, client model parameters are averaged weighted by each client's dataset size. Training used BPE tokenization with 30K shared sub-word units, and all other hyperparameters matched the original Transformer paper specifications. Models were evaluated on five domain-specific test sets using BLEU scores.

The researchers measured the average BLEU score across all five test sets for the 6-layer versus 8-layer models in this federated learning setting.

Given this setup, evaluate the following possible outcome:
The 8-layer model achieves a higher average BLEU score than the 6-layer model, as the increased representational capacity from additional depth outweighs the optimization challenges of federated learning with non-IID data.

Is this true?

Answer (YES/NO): NO